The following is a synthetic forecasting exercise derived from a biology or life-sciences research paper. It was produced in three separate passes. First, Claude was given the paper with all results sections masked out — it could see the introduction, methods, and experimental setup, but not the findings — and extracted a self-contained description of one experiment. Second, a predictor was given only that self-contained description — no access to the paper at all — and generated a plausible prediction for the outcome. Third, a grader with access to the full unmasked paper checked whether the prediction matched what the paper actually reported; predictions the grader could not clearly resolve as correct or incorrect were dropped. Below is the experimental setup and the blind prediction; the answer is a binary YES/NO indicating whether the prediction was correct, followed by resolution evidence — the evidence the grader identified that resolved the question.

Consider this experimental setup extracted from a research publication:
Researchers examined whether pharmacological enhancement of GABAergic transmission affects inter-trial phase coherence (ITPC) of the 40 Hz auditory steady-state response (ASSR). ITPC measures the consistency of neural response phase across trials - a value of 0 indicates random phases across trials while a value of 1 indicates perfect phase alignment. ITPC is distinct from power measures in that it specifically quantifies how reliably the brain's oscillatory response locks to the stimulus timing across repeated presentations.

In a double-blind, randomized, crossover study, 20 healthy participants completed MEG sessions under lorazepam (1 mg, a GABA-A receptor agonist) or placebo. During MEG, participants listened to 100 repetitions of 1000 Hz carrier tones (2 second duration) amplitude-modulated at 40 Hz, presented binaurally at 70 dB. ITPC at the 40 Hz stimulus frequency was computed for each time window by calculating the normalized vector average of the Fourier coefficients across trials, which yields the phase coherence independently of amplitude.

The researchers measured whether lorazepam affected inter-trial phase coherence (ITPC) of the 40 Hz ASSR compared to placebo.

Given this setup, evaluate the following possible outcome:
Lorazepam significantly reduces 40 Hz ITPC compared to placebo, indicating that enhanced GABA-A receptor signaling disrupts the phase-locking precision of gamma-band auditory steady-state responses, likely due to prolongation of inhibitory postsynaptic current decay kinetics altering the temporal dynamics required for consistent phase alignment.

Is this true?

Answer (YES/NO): NO